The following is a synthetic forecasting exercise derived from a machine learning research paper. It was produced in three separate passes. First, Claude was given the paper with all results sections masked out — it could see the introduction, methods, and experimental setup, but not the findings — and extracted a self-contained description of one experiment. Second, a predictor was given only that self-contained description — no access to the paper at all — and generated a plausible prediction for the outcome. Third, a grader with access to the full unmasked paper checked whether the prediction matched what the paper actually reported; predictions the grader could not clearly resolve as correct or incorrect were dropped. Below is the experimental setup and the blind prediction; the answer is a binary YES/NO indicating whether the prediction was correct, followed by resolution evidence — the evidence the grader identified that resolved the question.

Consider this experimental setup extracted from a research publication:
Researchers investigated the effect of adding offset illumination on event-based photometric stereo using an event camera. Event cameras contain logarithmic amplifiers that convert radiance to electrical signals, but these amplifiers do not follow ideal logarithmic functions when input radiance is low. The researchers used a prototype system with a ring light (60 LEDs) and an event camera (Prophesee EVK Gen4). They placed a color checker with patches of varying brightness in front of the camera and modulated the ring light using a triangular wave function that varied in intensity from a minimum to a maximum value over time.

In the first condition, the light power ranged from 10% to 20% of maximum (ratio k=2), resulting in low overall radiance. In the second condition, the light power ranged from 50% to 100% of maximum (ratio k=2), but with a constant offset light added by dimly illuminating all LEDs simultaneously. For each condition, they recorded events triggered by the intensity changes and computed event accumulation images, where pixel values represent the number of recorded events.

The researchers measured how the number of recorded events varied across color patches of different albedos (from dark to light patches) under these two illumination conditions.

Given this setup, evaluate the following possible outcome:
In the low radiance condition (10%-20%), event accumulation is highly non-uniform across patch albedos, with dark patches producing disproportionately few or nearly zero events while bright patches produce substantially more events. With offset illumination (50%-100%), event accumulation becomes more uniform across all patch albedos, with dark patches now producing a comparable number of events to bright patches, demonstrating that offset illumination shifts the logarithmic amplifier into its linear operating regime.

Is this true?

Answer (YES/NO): YES